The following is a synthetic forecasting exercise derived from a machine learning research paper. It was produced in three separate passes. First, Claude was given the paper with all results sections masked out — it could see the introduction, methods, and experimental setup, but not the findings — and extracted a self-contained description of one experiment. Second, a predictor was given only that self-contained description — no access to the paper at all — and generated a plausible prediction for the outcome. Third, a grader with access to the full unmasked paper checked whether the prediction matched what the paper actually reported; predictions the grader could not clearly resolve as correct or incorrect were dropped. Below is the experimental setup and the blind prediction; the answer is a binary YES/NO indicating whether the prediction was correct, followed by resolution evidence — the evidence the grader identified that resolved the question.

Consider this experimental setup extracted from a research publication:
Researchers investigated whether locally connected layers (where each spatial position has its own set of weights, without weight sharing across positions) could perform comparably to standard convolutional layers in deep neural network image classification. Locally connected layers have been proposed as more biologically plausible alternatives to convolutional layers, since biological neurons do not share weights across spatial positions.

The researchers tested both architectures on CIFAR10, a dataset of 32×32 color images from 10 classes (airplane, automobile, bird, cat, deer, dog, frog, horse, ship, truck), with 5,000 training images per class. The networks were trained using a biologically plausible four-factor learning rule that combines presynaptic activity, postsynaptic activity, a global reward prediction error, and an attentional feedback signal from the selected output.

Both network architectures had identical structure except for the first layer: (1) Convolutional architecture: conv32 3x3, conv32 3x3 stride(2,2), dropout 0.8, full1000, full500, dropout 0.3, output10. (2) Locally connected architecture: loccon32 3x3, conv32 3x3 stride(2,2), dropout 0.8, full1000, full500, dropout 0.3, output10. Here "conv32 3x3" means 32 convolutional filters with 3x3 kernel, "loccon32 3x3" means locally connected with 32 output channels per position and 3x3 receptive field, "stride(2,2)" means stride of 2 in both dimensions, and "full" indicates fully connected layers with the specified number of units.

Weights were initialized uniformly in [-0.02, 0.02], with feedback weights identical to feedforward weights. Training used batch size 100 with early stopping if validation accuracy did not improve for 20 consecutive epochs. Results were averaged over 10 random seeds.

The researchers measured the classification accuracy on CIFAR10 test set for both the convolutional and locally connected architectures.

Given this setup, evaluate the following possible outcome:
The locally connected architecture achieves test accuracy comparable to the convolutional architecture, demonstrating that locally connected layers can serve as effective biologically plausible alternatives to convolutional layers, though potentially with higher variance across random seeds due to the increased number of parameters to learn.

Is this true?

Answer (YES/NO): NO